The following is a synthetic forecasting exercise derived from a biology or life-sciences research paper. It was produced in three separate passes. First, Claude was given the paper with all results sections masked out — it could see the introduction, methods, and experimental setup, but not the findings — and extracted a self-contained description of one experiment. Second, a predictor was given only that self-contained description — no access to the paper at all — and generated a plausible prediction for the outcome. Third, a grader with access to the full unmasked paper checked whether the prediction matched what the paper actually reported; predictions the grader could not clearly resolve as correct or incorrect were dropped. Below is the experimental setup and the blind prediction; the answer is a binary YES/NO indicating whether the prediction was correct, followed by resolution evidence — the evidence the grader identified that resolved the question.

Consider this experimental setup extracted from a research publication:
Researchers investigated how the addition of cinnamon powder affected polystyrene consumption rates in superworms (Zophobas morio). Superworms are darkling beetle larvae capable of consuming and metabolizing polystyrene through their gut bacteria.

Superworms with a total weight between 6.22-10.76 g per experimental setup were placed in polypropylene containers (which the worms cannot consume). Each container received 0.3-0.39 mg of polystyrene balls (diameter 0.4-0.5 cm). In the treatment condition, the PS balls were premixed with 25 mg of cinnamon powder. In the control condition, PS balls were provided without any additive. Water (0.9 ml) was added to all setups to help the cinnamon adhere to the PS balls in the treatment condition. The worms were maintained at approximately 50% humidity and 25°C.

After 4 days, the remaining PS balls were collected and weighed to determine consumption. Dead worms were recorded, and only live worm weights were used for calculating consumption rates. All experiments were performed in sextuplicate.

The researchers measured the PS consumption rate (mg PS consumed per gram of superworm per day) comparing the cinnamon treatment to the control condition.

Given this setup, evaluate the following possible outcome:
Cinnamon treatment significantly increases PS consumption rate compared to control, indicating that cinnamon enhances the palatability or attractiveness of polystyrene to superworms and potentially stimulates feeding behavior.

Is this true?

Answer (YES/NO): YES